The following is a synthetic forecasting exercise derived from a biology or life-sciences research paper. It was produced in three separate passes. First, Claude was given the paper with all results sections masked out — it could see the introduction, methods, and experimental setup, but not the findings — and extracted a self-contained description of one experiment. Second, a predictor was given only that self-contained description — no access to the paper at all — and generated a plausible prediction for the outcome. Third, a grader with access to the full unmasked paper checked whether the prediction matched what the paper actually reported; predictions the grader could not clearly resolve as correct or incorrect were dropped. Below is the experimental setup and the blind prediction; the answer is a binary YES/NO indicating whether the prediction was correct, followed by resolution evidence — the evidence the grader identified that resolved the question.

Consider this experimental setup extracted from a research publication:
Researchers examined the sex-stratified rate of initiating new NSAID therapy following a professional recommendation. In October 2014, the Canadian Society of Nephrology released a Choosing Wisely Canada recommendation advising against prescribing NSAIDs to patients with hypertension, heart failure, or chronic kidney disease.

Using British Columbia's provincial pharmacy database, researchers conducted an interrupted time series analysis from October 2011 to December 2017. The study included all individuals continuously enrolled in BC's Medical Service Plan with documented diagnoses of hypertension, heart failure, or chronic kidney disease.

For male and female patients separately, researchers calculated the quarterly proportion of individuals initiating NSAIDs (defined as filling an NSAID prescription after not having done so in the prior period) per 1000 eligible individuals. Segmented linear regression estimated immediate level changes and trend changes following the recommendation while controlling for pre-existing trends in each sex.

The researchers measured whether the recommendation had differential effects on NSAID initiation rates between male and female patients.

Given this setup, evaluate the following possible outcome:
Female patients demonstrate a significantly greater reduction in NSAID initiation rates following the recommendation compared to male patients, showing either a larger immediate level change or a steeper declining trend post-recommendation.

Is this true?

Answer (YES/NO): NO